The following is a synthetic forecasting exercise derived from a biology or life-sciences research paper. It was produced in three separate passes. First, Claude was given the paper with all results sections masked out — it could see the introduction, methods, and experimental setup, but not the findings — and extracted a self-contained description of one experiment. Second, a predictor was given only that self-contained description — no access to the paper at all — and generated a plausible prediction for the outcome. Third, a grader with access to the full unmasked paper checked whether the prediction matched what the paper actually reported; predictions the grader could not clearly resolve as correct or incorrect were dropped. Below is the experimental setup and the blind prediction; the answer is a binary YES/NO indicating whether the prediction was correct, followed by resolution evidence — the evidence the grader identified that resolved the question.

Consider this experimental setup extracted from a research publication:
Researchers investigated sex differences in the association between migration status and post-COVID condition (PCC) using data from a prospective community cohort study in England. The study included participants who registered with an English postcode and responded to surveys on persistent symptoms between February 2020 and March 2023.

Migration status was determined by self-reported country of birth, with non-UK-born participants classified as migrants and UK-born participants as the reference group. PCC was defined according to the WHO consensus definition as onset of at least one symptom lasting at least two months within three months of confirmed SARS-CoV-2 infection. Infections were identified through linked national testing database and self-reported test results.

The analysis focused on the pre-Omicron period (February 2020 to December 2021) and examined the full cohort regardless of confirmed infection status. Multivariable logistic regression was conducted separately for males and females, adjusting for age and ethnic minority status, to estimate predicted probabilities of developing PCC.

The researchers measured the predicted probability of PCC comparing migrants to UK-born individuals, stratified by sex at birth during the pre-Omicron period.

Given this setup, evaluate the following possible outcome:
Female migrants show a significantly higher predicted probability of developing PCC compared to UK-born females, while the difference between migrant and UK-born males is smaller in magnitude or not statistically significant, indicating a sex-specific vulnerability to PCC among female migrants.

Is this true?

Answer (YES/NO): NO